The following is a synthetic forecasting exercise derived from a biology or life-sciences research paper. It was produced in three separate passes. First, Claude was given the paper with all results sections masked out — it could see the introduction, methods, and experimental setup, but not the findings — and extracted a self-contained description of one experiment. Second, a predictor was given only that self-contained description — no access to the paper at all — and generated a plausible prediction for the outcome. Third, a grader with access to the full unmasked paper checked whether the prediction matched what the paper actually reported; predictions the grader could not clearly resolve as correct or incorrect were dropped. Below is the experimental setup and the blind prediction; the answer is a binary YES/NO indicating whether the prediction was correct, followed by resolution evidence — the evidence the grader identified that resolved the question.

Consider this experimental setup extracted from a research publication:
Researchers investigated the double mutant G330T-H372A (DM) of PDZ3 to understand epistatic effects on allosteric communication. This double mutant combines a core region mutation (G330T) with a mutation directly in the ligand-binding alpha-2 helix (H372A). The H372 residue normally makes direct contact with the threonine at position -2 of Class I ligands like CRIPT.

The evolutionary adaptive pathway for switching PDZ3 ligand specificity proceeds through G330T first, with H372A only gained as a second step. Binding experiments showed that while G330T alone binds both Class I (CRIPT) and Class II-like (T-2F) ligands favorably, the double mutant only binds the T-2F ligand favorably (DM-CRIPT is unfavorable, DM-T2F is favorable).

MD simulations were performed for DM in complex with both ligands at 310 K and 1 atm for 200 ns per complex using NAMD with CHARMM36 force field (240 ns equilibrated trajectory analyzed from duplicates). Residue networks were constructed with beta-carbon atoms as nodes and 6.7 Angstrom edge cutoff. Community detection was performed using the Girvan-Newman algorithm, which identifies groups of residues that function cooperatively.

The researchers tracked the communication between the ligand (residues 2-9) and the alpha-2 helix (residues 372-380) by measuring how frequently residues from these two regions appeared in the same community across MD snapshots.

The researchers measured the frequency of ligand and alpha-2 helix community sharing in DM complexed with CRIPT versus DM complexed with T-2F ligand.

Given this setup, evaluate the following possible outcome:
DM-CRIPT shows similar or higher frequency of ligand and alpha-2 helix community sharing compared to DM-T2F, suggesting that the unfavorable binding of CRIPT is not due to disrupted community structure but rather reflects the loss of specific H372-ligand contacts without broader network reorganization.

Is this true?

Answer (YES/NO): NO